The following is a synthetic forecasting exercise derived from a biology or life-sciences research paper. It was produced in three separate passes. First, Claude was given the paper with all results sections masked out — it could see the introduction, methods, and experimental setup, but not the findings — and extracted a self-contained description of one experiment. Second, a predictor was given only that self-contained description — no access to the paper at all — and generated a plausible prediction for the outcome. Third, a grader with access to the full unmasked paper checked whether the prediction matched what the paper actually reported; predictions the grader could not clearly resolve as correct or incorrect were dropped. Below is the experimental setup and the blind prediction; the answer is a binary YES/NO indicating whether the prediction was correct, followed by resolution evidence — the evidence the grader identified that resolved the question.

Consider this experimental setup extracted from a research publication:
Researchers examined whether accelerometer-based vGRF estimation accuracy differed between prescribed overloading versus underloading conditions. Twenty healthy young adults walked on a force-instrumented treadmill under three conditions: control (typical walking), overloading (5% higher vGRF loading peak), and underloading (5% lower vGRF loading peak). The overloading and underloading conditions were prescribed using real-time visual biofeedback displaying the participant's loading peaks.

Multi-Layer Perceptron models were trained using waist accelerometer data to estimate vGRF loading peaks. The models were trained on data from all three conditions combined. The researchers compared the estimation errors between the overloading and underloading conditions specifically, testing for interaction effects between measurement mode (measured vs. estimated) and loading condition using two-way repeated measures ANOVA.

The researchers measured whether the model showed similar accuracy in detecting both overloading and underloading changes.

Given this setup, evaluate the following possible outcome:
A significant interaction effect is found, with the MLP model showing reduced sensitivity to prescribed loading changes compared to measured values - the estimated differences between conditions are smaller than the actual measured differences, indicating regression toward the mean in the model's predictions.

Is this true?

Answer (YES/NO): NO